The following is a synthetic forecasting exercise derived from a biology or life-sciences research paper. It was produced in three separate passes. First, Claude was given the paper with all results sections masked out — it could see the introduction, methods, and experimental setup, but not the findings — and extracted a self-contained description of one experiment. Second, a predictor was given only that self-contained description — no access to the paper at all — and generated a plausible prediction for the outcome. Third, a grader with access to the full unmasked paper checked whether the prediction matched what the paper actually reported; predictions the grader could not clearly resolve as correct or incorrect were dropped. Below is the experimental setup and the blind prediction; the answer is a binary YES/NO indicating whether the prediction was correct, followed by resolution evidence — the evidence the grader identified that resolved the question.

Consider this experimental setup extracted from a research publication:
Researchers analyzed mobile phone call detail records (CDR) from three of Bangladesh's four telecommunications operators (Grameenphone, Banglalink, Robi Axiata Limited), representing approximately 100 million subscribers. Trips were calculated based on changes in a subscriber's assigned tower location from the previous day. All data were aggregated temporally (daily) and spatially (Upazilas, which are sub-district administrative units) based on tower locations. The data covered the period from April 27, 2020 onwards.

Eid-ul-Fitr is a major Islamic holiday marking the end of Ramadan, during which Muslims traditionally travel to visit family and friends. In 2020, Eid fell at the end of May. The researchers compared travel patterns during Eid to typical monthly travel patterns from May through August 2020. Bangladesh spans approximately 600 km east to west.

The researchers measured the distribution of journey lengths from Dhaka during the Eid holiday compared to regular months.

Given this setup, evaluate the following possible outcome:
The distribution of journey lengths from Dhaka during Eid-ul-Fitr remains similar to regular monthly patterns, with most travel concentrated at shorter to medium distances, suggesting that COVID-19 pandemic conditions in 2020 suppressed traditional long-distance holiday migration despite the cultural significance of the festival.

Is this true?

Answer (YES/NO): NO